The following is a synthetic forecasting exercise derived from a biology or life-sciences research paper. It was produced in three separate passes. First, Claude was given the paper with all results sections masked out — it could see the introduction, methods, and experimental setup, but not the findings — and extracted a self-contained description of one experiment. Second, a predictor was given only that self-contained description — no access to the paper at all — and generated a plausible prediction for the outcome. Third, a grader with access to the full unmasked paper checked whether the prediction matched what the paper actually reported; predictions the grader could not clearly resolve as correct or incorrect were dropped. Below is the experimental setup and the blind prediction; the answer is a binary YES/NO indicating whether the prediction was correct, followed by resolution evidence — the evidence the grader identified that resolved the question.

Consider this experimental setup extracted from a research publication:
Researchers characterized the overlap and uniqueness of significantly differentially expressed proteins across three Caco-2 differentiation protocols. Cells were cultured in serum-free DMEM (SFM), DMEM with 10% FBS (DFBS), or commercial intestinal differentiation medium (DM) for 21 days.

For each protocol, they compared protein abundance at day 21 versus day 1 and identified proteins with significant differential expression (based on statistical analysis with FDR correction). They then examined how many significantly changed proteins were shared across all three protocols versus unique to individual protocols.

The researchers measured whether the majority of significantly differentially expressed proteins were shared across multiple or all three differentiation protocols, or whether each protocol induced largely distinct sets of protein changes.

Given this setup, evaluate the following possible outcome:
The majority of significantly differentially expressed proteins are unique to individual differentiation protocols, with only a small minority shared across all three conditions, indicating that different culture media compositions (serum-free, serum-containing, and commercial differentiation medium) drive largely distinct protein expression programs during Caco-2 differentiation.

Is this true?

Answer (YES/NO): NO